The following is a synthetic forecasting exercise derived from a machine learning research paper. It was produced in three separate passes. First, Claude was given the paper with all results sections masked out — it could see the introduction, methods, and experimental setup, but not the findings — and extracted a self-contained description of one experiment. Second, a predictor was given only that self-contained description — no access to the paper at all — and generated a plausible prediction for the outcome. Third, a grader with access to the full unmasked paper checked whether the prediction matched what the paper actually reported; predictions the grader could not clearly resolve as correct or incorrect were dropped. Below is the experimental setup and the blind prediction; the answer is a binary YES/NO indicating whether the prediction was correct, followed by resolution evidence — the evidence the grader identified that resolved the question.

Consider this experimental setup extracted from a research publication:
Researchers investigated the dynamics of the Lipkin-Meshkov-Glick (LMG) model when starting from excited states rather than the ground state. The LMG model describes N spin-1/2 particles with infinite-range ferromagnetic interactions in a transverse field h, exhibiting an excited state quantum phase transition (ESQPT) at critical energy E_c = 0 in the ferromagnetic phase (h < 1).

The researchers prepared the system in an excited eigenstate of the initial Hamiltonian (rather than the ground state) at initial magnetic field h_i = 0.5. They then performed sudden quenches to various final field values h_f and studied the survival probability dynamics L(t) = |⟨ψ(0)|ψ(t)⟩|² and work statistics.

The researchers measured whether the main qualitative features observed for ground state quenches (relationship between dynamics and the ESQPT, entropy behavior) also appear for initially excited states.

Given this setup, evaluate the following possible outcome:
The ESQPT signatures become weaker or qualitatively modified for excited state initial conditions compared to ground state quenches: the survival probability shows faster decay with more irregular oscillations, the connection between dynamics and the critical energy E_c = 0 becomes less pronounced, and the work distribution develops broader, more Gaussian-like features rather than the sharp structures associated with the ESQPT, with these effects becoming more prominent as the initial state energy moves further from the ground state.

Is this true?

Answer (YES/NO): NO